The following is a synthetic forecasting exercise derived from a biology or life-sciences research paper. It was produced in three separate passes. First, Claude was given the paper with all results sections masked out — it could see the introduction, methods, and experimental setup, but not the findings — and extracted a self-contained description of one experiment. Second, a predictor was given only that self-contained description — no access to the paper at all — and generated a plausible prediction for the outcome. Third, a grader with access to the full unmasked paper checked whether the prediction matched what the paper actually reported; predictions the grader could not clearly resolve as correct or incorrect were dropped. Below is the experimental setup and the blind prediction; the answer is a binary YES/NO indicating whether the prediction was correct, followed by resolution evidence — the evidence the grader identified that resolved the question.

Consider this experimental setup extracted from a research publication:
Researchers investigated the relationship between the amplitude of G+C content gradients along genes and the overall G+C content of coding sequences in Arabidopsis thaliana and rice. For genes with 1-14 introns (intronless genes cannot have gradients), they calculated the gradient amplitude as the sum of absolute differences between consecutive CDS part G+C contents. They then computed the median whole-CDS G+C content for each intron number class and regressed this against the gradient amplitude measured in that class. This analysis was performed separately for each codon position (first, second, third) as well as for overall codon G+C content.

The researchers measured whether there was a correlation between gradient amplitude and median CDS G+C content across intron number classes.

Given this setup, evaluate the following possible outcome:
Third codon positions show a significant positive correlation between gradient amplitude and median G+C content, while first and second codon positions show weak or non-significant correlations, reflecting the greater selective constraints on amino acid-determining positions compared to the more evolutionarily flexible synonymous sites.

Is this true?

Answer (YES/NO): NO